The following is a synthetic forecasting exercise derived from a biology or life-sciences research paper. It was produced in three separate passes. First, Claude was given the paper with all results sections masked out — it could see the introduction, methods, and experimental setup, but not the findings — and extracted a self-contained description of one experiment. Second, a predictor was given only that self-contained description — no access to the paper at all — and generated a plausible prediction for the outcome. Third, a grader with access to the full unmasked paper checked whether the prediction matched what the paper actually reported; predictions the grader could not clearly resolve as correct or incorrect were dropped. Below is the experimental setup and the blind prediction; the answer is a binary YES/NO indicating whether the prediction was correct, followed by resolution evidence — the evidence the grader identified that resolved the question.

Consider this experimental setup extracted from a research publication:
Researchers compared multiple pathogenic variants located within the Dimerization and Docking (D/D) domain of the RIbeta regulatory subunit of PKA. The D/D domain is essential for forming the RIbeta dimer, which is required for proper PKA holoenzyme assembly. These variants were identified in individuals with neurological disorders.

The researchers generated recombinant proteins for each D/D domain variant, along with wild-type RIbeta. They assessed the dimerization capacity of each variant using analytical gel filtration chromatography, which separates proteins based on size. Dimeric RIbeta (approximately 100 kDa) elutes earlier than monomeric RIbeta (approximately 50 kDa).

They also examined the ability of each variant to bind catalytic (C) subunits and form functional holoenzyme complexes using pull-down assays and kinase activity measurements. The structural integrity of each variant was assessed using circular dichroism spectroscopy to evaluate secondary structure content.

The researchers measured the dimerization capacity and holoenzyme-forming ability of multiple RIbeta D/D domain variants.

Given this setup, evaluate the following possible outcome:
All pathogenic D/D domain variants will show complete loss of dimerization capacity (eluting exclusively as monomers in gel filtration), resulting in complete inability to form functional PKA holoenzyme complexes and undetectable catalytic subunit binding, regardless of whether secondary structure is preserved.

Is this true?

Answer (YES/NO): NO